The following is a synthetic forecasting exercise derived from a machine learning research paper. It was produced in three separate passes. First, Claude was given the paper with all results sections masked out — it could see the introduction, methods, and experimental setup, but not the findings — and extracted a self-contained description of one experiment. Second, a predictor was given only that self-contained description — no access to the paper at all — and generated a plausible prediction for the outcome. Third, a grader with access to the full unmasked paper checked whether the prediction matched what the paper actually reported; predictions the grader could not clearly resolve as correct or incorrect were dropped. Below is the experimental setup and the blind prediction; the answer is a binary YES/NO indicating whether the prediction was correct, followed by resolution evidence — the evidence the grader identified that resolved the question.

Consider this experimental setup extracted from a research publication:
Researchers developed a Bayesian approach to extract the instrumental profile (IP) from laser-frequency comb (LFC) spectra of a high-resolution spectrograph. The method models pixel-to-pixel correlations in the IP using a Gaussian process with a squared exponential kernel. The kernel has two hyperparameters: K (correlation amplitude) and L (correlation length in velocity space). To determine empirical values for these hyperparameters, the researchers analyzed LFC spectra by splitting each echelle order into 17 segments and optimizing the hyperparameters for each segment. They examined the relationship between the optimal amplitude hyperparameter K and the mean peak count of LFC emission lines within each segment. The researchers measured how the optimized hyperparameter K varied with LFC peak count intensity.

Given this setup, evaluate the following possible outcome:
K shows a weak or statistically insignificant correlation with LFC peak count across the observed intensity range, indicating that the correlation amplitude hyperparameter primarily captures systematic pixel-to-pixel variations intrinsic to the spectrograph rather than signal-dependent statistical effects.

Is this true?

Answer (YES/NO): NO